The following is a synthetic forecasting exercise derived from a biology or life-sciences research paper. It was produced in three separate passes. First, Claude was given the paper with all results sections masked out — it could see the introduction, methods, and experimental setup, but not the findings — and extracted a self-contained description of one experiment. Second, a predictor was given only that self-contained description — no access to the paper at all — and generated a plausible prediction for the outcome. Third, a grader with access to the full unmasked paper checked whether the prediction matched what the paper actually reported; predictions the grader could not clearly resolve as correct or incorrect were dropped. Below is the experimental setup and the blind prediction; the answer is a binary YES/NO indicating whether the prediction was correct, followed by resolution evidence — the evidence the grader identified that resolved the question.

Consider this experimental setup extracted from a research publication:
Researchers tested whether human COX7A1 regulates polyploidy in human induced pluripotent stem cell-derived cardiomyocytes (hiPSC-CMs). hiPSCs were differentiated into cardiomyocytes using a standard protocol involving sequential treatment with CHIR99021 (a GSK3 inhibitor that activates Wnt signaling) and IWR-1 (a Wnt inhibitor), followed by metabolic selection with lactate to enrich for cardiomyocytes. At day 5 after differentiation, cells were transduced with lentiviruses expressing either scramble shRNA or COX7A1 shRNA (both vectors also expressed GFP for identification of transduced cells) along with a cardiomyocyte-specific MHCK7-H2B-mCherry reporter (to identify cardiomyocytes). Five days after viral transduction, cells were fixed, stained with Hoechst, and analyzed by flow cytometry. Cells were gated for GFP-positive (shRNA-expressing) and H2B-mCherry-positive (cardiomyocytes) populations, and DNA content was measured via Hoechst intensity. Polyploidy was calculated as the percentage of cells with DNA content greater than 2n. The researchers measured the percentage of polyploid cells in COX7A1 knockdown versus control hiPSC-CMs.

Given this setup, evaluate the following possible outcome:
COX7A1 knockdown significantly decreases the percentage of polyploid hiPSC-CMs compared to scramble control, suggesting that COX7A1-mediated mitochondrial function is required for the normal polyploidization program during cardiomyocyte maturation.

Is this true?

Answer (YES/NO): NO